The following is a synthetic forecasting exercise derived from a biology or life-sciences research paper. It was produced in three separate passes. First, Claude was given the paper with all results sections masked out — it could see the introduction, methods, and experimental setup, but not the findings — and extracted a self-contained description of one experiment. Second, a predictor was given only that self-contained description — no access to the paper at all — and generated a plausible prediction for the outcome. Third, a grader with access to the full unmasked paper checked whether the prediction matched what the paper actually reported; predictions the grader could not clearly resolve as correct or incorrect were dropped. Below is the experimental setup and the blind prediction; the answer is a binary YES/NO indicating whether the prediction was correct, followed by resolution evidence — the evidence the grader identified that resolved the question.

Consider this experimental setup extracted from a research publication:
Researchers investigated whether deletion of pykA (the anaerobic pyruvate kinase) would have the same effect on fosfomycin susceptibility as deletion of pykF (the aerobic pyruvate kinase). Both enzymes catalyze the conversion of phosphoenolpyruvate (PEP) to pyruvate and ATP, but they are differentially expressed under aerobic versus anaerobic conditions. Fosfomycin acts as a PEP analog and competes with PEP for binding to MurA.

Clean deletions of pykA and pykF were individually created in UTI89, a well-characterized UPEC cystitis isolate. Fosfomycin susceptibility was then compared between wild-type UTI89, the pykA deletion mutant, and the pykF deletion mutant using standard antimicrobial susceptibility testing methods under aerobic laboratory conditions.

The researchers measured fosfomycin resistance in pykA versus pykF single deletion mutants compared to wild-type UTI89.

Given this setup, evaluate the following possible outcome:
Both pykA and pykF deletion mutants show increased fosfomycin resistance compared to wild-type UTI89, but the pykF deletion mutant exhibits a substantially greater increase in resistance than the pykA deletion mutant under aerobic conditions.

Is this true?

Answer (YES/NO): NO